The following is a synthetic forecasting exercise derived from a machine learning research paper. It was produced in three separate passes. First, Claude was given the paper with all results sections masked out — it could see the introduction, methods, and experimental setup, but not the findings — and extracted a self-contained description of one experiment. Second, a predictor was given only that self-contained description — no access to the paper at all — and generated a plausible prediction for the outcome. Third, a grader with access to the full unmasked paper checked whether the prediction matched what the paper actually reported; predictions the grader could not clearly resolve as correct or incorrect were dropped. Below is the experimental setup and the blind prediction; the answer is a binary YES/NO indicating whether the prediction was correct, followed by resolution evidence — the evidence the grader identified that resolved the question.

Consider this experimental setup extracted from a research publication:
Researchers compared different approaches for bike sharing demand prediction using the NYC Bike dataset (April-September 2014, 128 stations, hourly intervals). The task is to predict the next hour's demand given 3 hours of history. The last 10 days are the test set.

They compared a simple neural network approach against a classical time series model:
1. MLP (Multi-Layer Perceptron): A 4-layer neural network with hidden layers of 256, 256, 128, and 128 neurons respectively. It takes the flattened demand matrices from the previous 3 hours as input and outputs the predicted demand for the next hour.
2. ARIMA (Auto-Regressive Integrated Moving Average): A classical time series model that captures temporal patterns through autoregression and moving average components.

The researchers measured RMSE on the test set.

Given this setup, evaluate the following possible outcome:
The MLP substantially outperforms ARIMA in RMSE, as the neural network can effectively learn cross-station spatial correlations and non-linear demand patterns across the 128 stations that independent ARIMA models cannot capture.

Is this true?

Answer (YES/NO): NO